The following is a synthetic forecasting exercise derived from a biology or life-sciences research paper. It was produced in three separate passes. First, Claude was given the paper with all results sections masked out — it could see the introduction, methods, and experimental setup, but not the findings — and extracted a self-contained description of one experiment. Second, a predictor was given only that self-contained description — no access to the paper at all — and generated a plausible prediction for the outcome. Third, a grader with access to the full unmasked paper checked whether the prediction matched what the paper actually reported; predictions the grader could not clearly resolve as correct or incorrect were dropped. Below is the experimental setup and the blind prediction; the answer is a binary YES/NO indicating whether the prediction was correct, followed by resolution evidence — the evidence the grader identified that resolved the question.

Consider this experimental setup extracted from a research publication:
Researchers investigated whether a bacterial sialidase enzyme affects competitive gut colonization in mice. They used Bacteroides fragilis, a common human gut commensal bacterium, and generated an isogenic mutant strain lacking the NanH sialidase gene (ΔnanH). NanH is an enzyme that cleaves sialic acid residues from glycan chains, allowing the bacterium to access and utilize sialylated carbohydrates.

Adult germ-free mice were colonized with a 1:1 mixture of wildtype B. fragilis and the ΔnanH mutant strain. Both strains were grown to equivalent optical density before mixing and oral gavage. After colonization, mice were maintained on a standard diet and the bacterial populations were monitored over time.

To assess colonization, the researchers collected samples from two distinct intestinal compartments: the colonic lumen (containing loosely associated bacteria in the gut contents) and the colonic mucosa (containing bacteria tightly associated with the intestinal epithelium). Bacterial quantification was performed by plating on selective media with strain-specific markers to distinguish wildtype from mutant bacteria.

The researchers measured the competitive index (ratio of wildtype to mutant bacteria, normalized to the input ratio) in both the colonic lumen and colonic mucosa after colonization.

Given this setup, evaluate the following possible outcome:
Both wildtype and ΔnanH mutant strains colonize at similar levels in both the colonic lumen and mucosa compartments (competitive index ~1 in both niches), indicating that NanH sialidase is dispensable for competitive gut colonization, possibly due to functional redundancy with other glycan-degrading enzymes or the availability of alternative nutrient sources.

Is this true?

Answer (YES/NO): NO